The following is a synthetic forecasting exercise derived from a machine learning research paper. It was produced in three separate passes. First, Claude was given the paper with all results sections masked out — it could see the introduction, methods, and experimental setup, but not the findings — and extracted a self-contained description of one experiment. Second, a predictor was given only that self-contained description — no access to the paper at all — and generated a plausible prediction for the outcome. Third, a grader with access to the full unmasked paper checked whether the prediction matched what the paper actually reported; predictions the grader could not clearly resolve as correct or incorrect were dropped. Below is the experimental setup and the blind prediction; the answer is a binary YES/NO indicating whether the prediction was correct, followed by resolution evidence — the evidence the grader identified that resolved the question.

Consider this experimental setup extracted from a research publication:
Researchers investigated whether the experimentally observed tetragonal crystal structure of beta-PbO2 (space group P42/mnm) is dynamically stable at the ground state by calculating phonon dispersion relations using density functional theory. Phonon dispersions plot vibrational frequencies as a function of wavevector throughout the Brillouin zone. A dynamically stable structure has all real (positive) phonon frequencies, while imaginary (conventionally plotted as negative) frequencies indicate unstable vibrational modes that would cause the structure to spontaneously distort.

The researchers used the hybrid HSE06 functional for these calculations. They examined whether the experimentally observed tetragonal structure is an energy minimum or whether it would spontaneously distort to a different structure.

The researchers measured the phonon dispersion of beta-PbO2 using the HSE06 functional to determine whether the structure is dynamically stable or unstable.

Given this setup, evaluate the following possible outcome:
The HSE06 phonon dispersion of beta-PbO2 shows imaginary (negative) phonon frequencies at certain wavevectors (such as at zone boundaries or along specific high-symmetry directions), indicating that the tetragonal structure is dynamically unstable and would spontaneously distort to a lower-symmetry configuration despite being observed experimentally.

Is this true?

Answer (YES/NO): NO